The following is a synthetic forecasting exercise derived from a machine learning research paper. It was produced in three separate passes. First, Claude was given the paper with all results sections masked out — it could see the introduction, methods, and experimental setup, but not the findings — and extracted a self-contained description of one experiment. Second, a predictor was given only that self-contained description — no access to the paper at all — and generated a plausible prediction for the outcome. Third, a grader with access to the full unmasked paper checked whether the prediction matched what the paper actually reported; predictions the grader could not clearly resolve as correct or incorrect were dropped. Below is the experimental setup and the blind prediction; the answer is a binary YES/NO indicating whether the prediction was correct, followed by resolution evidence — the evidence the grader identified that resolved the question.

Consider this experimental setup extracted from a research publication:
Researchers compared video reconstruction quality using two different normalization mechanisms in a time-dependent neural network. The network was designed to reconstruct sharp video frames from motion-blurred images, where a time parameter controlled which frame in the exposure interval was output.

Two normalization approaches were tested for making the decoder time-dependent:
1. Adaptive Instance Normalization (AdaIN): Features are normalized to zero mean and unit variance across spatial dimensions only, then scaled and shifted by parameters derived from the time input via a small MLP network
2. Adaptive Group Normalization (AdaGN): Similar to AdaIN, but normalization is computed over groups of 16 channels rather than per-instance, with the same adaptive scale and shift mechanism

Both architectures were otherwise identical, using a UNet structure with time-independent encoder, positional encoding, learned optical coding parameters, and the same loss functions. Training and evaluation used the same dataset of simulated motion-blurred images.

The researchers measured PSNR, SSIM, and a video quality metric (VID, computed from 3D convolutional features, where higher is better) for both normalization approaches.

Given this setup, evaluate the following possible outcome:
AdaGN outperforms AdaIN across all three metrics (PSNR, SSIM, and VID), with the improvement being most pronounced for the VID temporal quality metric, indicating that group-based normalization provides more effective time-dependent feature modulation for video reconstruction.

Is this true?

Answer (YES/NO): NO